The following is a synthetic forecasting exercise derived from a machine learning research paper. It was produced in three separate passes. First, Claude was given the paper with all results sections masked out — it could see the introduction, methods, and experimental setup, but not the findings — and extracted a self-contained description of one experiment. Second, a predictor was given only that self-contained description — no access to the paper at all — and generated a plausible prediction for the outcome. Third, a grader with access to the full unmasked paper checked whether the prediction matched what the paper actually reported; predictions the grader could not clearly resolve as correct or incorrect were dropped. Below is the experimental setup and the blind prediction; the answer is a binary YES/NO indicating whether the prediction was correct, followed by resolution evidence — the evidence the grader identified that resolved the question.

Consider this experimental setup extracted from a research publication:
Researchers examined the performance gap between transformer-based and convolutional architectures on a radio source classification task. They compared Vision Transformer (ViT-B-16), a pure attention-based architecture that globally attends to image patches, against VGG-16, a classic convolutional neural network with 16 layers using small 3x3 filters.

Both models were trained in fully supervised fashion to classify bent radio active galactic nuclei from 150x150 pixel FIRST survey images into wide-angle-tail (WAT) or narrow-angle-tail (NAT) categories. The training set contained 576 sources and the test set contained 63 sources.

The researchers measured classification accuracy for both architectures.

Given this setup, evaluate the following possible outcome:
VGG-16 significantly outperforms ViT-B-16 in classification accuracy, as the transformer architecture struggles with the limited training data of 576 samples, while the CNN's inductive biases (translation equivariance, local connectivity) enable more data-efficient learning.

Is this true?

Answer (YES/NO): NO